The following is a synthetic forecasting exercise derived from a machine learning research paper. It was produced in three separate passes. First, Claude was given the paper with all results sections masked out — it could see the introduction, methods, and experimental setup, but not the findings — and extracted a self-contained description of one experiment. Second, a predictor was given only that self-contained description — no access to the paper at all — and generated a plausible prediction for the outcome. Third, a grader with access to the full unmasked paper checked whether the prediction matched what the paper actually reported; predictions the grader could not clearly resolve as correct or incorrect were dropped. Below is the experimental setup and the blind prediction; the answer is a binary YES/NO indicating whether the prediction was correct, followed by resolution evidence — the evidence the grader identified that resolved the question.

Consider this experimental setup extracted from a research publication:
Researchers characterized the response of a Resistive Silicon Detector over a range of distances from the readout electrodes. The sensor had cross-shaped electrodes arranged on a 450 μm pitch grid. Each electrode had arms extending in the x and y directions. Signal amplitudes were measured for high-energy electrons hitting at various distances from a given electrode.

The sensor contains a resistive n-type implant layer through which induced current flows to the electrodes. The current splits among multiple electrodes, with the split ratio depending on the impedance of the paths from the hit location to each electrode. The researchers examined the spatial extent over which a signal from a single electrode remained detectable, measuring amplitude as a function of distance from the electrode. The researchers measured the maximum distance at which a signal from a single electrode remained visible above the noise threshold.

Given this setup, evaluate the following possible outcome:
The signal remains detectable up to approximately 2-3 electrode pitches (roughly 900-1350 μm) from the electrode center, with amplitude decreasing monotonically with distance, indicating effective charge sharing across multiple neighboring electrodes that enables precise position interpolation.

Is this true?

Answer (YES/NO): NO